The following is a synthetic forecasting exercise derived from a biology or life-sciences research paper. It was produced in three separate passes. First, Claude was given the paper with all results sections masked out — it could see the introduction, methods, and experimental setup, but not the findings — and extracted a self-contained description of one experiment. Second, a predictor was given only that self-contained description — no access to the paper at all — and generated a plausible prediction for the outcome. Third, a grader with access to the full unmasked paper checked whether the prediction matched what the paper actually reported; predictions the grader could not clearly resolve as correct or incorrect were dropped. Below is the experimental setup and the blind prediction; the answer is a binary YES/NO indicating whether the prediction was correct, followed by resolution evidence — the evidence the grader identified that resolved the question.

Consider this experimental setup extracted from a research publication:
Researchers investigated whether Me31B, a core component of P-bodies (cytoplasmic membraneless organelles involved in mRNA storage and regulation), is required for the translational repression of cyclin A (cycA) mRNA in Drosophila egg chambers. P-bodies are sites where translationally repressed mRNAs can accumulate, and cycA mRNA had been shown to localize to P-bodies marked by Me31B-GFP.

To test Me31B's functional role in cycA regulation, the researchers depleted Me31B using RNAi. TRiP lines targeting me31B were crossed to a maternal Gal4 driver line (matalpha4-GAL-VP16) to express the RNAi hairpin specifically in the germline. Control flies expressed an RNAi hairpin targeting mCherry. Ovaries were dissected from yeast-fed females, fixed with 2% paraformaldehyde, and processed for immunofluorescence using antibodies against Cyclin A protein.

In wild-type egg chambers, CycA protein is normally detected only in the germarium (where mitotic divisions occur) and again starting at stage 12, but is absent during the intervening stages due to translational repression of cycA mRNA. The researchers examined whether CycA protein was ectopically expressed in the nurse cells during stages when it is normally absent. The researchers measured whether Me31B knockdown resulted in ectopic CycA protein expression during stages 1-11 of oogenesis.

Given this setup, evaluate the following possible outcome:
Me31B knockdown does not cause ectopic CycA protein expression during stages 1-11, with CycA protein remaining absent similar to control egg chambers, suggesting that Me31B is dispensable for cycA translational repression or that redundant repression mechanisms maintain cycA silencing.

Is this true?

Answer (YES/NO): YES